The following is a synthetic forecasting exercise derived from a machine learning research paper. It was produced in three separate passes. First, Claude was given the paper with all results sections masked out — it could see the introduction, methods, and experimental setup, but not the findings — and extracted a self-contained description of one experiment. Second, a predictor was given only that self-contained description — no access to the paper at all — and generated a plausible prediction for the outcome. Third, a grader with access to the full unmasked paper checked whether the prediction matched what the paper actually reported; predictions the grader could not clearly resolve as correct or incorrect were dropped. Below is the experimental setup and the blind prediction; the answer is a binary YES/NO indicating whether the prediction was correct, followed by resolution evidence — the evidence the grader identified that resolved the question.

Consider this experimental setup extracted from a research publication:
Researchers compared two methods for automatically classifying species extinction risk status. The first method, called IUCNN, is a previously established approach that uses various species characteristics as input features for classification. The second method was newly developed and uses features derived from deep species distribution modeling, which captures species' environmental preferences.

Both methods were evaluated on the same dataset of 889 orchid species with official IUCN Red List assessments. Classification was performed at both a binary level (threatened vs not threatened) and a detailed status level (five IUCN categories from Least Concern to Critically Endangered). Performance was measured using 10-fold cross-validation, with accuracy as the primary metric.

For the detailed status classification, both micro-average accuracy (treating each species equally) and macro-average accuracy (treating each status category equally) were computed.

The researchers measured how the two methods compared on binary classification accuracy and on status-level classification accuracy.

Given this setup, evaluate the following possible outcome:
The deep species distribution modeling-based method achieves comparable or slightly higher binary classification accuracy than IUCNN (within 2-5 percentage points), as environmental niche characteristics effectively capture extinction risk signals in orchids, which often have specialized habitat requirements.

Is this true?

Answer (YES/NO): NO